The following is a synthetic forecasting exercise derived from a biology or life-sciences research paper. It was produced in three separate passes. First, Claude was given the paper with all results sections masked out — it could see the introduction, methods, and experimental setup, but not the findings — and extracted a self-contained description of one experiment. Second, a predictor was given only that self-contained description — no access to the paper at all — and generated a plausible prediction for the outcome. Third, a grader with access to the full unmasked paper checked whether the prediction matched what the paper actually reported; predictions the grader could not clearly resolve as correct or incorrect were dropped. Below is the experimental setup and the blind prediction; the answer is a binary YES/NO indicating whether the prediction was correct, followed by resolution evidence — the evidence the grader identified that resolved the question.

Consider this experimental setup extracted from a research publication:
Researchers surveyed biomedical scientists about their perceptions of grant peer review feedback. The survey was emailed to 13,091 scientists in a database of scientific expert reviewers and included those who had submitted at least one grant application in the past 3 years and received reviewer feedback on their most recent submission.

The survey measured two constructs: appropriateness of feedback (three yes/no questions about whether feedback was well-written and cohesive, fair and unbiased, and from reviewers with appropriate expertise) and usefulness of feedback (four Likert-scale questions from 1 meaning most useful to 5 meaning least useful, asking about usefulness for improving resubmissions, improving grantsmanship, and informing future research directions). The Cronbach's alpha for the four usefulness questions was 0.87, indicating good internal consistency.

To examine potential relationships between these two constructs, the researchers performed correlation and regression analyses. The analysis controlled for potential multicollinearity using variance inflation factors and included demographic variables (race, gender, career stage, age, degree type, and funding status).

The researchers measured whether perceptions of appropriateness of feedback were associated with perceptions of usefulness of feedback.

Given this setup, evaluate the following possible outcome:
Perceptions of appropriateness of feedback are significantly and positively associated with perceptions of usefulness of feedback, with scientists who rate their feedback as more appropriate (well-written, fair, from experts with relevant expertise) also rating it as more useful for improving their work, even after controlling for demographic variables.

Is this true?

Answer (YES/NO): NO